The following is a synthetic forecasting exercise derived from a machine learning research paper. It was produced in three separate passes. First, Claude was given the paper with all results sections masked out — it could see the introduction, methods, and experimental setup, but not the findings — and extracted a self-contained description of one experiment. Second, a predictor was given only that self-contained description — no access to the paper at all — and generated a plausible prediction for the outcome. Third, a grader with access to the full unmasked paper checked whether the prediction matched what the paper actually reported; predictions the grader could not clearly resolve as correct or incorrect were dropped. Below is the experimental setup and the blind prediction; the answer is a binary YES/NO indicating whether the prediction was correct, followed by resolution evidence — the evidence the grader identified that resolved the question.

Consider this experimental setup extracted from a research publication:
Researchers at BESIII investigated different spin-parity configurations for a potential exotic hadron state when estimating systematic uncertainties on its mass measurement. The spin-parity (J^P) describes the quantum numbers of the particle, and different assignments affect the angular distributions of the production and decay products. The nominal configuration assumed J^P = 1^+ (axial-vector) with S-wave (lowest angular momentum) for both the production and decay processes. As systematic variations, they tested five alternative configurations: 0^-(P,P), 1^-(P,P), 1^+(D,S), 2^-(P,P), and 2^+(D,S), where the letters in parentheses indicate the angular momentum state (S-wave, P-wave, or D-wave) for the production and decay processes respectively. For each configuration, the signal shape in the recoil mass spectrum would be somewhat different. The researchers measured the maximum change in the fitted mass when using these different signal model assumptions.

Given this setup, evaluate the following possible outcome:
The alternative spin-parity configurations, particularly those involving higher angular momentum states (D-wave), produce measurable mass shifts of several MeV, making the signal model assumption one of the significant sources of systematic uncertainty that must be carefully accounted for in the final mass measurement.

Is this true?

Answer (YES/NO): NO